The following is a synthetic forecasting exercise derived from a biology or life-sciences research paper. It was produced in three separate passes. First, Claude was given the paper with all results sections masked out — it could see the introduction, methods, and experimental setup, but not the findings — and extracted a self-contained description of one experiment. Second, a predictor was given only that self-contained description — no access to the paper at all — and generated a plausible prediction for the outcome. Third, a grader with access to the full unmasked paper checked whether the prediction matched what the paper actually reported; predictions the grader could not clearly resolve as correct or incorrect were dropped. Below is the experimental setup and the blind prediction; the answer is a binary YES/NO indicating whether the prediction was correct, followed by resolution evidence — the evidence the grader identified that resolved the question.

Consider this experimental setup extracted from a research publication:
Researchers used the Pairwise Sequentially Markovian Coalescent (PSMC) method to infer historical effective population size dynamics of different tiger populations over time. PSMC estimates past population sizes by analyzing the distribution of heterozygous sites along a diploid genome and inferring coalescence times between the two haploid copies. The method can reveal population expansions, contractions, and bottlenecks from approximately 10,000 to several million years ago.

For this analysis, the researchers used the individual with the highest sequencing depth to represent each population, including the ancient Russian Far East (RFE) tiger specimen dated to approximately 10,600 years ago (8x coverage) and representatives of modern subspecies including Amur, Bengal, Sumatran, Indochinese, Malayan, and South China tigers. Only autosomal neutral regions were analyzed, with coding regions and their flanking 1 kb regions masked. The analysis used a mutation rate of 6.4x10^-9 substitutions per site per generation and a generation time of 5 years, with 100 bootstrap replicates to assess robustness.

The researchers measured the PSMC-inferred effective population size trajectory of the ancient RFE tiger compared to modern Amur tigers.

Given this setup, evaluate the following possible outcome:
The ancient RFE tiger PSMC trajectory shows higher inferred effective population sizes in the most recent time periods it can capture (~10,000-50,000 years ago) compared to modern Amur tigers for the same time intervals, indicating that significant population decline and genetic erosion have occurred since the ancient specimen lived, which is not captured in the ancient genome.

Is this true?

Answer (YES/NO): NO